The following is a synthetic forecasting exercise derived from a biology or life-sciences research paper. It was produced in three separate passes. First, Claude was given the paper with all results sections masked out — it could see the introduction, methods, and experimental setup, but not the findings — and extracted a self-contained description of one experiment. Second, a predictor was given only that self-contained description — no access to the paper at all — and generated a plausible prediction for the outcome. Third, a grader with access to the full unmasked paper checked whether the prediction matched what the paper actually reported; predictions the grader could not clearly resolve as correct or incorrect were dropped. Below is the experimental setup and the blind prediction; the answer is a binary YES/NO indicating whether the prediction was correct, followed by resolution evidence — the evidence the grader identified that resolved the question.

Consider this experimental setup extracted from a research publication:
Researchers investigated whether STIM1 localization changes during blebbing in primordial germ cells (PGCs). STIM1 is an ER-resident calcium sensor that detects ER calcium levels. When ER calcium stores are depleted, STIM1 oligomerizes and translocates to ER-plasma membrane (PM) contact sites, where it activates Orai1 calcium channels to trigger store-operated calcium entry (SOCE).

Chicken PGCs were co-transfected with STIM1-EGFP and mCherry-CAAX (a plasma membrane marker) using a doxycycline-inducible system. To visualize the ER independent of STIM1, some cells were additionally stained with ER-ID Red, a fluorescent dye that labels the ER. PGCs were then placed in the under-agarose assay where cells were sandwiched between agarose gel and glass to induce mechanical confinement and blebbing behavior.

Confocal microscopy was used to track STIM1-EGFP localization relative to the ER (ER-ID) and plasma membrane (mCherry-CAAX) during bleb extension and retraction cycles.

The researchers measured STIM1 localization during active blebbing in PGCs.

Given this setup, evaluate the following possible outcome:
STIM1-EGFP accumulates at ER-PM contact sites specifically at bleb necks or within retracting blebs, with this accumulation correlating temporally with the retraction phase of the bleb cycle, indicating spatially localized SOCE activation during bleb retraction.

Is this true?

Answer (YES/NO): NO